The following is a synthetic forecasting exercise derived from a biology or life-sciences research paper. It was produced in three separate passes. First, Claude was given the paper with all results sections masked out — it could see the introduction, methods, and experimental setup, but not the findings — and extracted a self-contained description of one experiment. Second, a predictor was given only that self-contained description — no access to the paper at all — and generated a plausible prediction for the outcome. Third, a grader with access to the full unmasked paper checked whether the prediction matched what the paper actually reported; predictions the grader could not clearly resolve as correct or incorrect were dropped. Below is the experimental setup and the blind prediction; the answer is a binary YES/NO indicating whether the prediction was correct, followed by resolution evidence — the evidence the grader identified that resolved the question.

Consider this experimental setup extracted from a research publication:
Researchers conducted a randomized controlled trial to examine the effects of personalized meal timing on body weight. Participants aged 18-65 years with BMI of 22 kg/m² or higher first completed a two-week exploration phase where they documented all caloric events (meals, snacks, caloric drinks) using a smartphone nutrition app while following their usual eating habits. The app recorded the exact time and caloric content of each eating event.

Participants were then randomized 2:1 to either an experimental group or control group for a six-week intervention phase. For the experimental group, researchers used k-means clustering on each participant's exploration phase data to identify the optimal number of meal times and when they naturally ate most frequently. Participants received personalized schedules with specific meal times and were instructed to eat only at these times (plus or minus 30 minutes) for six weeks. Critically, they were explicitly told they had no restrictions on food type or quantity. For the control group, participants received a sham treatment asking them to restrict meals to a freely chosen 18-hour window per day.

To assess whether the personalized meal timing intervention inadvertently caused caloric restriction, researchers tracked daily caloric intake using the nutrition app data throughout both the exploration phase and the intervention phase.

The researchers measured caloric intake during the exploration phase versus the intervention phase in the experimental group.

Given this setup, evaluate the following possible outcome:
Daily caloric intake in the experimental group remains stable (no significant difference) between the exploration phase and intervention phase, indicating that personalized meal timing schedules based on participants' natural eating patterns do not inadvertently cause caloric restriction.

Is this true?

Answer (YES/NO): NO